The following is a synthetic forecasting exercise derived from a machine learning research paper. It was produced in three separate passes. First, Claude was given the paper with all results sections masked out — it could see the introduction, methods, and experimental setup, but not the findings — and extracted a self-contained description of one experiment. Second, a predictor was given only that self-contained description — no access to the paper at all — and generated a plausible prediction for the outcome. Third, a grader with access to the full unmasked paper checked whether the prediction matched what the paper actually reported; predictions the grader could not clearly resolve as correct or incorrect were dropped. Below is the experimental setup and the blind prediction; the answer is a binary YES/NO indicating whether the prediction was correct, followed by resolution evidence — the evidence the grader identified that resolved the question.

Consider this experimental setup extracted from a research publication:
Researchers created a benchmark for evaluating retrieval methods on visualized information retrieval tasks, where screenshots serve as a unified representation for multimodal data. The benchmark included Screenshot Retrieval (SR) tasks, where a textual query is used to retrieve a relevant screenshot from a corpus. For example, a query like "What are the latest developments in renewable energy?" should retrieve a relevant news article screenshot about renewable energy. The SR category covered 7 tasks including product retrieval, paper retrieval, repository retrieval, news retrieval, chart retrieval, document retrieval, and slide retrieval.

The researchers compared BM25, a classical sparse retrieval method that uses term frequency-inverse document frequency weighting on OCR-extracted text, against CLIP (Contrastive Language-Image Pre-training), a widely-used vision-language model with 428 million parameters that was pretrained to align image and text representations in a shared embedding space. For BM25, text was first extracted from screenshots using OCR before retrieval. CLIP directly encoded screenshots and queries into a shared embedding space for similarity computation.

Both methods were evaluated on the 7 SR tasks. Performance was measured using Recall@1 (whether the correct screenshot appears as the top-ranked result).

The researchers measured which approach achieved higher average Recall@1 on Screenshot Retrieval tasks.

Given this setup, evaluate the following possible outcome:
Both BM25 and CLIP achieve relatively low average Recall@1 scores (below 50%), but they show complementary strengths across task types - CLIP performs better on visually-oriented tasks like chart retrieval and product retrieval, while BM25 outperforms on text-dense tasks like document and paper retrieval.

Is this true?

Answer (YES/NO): NO